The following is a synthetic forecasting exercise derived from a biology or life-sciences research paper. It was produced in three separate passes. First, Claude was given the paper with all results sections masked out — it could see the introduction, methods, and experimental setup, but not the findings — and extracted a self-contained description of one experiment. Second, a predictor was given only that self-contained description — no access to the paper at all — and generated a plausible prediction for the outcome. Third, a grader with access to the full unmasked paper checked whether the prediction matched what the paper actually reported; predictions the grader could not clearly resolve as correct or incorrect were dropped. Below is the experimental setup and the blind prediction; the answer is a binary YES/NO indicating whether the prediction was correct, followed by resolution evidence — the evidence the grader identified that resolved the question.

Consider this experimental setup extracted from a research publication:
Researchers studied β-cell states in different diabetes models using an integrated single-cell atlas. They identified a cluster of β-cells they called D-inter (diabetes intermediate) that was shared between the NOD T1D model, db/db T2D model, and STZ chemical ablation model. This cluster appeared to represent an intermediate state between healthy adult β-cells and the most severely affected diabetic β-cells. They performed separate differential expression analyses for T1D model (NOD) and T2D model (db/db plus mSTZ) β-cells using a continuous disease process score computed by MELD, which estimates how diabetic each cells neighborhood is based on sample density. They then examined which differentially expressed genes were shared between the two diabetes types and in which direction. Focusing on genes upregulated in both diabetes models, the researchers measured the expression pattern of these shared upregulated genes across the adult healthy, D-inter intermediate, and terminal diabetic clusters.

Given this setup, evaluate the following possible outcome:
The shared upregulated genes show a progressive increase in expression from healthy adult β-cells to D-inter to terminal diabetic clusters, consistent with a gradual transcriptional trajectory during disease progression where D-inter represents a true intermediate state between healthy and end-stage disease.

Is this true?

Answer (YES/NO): YES